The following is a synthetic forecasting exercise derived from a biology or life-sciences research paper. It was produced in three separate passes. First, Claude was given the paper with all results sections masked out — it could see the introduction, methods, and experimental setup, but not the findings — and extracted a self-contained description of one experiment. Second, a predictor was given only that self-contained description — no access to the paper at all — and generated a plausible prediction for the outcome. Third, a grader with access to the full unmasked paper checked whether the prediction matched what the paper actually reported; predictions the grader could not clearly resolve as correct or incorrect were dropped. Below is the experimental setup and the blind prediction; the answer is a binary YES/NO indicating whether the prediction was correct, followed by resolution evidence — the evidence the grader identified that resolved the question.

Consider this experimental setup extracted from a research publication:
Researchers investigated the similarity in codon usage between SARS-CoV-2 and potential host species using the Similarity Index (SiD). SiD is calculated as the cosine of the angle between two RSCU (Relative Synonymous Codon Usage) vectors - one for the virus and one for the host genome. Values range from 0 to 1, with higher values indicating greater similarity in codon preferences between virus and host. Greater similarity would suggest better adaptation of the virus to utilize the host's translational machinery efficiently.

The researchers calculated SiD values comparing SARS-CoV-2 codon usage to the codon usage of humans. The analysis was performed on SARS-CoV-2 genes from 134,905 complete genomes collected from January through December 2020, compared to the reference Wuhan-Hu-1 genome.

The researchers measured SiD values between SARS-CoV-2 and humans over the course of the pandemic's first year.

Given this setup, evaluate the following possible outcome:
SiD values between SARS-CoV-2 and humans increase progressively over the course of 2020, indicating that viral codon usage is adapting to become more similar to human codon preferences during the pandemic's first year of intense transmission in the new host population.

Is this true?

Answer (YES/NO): NO